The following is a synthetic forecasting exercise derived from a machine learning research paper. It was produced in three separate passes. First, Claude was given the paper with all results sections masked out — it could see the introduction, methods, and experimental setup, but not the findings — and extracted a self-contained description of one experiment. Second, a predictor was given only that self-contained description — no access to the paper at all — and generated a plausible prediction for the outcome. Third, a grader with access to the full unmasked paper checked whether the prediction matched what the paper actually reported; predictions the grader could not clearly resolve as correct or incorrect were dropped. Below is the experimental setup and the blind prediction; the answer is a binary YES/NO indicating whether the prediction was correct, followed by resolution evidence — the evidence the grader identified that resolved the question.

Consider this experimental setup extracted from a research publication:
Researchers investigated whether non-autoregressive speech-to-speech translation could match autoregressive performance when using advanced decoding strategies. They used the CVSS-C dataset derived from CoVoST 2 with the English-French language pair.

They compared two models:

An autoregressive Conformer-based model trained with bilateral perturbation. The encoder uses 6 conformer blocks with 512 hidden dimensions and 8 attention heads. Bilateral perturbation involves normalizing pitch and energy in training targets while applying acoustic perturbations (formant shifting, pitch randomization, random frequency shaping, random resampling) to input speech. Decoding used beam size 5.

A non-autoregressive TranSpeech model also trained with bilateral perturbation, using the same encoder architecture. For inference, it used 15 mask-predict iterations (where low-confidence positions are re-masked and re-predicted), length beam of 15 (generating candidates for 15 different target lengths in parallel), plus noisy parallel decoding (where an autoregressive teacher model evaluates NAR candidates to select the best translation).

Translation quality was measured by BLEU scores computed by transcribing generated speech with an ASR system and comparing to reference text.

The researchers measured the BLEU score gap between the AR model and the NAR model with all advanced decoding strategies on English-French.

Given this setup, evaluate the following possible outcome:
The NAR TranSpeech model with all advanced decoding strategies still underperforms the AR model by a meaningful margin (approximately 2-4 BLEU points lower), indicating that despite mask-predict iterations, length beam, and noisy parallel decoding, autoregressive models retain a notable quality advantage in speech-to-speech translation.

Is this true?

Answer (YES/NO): YES